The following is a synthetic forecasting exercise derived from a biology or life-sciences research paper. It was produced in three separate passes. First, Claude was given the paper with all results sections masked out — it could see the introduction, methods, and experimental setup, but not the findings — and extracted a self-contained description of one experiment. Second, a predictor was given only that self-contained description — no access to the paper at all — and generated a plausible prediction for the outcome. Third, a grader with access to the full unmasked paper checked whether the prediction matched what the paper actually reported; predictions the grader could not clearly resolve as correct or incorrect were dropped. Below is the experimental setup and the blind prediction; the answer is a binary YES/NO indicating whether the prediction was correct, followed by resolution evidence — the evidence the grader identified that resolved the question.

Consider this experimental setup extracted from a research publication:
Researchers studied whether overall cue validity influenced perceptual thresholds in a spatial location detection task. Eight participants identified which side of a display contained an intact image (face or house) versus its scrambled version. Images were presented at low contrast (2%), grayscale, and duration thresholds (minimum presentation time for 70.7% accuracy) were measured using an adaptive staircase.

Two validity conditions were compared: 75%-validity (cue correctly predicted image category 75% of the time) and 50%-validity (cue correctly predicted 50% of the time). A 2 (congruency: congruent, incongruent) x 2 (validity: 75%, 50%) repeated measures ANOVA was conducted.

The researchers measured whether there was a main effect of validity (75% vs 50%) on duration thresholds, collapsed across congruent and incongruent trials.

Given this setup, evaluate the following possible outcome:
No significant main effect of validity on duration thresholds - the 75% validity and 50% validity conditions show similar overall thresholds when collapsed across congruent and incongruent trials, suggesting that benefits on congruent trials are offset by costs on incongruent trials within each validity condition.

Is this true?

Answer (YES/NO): YES